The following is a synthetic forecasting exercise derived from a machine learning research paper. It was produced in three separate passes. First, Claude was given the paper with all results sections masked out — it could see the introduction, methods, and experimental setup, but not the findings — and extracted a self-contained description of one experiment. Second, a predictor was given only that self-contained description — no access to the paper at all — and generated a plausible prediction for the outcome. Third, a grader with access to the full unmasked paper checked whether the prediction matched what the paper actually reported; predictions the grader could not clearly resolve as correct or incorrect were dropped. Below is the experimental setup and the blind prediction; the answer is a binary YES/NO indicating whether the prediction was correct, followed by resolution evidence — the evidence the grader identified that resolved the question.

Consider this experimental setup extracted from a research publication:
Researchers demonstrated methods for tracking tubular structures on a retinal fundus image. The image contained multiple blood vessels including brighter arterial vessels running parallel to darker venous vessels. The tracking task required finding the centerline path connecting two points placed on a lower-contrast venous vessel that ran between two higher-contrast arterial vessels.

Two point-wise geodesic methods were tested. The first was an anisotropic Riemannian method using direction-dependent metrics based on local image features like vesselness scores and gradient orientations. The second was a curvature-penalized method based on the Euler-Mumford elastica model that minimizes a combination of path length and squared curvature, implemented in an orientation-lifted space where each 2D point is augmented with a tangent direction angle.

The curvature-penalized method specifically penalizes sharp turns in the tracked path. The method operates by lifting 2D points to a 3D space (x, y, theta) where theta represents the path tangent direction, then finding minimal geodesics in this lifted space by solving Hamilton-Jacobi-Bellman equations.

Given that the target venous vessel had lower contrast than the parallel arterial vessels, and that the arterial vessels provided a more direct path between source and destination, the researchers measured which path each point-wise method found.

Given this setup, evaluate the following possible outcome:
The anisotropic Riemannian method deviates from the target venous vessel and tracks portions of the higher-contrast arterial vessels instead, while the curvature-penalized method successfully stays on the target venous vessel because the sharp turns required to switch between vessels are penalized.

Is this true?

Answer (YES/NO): NO